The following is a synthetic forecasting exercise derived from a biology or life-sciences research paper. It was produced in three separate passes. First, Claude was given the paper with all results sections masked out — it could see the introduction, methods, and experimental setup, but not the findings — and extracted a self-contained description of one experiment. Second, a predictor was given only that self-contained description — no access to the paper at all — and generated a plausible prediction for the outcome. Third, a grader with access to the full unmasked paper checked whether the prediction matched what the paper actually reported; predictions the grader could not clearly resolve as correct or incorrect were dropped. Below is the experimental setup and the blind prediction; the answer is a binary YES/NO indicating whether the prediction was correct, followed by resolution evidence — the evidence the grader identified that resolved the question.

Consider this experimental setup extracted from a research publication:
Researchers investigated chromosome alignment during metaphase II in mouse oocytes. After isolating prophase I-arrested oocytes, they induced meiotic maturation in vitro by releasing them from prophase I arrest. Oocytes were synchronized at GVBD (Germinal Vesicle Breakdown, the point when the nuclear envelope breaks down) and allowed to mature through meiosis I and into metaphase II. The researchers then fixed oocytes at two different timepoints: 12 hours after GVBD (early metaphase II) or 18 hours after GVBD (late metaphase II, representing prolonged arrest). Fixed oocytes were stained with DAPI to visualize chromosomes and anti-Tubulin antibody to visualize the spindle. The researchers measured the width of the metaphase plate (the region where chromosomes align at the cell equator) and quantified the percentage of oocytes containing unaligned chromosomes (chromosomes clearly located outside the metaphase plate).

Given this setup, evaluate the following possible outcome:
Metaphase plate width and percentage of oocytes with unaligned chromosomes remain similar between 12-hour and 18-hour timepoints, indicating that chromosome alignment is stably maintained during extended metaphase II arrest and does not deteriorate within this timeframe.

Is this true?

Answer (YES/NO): YES